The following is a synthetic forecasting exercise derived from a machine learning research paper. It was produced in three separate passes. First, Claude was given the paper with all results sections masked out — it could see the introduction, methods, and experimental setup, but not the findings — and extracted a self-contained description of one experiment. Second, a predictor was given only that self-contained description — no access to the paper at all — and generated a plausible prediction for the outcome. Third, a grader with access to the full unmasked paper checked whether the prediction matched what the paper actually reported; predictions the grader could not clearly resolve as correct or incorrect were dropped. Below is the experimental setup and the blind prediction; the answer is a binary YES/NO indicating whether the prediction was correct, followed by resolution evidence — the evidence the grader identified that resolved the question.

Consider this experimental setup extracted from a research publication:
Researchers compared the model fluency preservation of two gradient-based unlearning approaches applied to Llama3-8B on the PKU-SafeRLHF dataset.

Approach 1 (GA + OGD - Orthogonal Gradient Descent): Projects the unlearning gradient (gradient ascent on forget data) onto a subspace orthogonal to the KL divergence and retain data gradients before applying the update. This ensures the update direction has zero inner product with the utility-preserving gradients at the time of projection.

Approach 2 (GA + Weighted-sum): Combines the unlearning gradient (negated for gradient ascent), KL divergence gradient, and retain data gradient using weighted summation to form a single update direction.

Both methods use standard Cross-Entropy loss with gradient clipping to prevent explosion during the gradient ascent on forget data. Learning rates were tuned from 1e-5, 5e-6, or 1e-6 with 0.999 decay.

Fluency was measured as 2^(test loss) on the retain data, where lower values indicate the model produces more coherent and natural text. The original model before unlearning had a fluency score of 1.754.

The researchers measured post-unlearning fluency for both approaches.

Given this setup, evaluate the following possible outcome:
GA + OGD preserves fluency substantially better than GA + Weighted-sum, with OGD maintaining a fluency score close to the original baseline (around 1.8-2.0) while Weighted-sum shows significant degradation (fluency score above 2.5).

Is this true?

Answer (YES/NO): NO